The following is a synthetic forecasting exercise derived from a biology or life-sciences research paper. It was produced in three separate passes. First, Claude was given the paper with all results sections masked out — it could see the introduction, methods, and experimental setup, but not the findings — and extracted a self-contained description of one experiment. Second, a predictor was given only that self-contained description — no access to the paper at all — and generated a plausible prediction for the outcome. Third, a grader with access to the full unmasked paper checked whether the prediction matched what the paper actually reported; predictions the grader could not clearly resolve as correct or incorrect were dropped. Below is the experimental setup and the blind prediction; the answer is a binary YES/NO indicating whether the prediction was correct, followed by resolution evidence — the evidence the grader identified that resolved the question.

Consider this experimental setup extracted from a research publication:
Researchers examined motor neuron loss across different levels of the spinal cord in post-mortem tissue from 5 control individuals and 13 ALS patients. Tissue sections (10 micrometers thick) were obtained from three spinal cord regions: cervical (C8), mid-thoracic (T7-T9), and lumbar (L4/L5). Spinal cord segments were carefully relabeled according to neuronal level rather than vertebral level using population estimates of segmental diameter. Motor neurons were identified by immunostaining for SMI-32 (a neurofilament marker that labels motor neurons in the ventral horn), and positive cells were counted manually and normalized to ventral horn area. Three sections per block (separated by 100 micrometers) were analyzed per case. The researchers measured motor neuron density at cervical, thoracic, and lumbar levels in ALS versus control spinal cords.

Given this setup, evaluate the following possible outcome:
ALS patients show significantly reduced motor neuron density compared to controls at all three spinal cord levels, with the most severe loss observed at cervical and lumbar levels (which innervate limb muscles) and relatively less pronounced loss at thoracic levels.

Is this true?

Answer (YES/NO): NO